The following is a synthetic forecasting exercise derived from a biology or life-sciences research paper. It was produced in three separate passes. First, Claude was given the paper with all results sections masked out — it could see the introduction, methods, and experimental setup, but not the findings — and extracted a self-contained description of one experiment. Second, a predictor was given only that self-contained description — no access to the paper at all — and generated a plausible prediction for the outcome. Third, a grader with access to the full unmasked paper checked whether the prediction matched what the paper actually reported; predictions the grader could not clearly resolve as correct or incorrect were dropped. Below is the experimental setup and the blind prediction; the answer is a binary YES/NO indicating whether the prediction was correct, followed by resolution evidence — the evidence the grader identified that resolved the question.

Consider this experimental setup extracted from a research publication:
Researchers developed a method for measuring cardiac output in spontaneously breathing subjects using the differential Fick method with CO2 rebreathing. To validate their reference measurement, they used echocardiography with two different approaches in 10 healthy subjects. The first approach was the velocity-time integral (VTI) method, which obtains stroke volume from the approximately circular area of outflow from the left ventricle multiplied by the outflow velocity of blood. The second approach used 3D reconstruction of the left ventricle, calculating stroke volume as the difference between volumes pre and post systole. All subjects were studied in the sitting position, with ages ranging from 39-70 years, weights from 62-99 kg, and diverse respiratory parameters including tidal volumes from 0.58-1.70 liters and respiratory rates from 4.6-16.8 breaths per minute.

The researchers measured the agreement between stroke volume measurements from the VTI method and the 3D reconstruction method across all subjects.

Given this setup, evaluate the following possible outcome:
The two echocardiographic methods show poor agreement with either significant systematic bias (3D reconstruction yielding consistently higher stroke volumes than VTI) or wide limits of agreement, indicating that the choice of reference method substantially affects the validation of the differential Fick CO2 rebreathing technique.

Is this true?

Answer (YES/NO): NO